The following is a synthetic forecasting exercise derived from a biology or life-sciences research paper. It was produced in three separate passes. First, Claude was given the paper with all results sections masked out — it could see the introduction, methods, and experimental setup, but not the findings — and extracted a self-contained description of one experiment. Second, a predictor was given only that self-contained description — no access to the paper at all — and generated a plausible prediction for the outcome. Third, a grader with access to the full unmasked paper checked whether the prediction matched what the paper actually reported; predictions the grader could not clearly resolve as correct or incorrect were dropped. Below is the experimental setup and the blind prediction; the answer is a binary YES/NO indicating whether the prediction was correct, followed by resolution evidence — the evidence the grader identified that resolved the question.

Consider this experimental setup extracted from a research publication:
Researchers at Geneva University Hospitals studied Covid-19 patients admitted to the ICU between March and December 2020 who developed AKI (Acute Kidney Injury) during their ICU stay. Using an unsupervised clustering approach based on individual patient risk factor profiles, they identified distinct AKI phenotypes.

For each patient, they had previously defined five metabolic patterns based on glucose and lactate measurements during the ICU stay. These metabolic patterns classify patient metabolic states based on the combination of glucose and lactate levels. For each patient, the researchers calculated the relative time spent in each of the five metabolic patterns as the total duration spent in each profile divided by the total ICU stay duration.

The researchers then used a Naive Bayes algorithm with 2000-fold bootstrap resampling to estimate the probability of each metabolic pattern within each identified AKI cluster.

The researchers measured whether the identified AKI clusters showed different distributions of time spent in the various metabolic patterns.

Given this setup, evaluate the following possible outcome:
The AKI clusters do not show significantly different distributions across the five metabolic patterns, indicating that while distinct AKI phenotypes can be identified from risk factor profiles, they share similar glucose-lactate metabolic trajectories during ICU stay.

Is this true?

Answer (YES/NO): NO